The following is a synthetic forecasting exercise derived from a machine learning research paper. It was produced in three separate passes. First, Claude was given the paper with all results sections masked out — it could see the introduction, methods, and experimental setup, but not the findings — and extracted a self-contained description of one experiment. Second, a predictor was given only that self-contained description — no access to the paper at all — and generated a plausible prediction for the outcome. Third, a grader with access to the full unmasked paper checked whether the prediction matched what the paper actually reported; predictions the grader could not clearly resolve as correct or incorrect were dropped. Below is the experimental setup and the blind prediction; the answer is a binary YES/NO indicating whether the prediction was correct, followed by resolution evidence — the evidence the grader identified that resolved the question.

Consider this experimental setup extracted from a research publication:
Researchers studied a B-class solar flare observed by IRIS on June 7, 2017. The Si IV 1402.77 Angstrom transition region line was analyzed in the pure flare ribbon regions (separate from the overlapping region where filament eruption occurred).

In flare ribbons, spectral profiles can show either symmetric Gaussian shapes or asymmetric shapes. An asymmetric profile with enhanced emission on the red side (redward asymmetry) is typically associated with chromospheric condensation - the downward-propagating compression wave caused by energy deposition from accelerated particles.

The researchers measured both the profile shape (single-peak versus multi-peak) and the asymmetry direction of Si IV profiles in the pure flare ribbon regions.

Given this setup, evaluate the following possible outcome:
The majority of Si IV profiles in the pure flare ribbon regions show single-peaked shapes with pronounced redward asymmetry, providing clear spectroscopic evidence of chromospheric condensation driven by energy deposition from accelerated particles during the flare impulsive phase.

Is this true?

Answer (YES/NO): YES